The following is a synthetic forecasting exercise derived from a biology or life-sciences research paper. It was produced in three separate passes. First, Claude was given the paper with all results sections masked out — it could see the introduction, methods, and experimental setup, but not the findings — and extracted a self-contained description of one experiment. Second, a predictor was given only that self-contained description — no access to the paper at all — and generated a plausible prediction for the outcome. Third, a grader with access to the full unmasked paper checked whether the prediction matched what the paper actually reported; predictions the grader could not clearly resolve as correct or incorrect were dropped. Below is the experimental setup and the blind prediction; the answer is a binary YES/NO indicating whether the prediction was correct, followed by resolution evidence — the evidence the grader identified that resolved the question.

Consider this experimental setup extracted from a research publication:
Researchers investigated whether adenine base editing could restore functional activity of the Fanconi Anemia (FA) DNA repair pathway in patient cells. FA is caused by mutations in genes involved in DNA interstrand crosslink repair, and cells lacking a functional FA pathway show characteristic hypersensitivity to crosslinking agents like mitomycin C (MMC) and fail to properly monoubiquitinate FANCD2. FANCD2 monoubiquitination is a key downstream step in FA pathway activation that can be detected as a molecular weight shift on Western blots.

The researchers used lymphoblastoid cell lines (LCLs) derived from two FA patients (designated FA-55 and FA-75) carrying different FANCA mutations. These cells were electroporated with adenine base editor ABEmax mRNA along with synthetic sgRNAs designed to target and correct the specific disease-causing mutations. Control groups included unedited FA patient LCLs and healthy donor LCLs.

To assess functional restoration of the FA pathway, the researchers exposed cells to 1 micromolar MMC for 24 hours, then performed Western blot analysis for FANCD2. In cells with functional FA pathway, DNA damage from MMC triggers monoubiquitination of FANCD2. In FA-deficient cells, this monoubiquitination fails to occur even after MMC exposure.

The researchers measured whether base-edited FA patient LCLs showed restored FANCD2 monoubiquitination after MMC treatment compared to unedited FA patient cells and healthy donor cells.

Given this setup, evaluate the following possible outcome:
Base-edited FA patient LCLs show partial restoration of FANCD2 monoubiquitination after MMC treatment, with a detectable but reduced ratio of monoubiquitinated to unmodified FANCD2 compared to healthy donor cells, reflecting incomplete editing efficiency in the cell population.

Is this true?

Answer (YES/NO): NO